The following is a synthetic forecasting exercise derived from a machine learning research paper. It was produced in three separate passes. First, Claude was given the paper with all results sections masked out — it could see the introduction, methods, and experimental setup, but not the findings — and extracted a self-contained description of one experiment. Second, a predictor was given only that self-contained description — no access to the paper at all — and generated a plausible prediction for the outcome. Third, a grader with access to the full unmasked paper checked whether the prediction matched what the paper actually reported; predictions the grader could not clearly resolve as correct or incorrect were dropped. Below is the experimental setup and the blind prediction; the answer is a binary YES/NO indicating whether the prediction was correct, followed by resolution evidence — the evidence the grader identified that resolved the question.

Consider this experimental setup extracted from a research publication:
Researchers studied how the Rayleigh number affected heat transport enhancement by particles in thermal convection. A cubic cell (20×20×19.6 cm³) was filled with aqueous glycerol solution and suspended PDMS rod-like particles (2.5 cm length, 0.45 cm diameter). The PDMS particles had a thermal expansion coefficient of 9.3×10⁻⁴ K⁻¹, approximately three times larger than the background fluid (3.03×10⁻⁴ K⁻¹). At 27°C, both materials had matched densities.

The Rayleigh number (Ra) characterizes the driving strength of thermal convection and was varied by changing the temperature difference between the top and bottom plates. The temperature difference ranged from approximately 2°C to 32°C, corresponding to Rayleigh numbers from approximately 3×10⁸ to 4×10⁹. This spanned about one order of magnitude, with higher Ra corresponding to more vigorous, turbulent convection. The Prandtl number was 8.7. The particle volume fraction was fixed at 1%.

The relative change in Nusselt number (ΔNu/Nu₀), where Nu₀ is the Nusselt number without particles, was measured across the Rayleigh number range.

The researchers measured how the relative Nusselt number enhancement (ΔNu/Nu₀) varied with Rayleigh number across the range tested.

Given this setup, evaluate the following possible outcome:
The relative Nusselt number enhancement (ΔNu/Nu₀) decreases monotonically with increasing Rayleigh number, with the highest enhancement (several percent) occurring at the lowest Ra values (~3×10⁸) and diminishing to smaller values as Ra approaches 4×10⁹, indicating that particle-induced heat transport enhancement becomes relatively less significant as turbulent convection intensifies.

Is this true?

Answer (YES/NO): NO